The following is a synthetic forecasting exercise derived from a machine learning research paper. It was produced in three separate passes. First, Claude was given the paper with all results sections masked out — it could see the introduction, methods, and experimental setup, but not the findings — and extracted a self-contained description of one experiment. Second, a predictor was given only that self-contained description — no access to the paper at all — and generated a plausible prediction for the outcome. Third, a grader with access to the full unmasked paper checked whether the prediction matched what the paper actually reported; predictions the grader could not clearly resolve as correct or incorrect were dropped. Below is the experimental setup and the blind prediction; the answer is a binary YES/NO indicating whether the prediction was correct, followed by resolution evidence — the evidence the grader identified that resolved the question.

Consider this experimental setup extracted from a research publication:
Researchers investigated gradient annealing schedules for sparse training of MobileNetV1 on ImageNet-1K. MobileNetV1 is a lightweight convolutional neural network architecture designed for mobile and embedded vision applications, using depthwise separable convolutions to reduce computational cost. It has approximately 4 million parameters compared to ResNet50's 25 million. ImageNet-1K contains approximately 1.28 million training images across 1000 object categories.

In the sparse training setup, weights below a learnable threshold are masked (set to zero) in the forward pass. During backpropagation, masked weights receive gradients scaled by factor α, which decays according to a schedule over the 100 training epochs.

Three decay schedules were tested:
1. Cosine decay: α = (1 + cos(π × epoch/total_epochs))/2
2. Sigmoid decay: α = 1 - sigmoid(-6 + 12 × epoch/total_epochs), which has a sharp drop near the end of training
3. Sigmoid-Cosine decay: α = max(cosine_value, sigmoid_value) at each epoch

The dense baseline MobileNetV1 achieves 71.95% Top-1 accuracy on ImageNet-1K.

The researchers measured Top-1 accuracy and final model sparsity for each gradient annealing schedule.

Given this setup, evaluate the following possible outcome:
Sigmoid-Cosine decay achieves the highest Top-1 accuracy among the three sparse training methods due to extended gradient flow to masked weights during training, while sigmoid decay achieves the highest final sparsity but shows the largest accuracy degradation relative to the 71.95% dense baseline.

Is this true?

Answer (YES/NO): YES